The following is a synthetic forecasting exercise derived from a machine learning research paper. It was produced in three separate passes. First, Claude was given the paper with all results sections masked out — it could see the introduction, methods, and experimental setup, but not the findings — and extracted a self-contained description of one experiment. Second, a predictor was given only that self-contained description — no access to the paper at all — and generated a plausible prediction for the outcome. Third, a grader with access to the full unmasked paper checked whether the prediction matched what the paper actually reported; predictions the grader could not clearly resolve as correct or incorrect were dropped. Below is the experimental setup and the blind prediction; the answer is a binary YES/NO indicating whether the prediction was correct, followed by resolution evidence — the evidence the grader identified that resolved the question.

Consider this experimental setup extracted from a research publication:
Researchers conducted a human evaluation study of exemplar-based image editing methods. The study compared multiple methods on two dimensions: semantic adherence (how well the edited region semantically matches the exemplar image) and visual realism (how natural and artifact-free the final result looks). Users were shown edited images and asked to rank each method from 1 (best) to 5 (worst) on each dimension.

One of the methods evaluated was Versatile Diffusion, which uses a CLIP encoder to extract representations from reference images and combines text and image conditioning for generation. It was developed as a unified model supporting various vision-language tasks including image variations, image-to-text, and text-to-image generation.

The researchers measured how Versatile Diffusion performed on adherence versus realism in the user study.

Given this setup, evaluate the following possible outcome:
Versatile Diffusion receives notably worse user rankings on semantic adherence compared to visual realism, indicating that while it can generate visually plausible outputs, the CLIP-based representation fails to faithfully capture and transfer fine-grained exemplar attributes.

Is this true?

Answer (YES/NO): YES